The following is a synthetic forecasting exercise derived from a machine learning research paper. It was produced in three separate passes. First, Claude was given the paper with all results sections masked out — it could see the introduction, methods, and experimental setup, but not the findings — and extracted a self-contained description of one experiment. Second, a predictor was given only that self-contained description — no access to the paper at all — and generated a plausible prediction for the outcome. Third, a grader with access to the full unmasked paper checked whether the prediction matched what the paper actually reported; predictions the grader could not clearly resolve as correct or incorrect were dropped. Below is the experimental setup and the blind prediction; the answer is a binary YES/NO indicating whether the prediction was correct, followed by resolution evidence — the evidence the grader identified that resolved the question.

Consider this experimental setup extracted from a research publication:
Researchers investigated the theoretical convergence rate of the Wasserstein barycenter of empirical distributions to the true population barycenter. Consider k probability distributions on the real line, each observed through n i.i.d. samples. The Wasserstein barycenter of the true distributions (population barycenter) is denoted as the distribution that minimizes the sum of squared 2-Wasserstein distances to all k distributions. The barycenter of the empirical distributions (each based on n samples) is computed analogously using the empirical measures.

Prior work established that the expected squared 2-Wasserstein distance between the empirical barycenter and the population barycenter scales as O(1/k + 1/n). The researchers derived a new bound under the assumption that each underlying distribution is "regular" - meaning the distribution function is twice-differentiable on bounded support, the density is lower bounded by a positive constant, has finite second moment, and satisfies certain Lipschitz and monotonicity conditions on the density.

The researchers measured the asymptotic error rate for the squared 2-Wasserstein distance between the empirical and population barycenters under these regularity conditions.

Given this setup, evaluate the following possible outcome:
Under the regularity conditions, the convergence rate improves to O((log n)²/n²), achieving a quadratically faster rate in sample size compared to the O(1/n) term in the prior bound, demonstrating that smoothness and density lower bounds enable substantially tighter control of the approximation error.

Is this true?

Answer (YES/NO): NO